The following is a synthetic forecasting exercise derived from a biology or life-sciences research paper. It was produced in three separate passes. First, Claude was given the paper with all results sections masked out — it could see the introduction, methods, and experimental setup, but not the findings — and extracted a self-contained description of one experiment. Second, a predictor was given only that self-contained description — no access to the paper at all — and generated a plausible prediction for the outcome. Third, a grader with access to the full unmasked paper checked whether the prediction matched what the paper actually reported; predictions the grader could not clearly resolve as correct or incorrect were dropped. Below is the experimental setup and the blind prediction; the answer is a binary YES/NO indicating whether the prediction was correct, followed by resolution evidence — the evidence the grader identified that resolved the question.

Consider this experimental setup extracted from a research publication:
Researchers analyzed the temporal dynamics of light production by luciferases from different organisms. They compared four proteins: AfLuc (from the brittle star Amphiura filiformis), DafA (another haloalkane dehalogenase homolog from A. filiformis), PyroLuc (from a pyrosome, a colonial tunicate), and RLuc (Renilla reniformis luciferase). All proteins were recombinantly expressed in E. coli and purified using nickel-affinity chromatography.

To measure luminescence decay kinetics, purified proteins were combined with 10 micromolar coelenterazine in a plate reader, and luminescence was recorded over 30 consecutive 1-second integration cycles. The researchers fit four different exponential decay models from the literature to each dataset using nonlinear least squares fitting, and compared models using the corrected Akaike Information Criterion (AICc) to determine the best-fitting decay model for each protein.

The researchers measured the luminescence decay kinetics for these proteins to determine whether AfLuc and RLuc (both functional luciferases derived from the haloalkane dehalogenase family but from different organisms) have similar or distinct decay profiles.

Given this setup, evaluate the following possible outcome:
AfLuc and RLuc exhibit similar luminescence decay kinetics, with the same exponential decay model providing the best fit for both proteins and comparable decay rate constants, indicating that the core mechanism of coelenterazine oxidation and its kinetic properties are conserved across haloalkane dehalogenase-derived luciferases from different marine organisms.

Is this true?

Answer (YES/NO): NO